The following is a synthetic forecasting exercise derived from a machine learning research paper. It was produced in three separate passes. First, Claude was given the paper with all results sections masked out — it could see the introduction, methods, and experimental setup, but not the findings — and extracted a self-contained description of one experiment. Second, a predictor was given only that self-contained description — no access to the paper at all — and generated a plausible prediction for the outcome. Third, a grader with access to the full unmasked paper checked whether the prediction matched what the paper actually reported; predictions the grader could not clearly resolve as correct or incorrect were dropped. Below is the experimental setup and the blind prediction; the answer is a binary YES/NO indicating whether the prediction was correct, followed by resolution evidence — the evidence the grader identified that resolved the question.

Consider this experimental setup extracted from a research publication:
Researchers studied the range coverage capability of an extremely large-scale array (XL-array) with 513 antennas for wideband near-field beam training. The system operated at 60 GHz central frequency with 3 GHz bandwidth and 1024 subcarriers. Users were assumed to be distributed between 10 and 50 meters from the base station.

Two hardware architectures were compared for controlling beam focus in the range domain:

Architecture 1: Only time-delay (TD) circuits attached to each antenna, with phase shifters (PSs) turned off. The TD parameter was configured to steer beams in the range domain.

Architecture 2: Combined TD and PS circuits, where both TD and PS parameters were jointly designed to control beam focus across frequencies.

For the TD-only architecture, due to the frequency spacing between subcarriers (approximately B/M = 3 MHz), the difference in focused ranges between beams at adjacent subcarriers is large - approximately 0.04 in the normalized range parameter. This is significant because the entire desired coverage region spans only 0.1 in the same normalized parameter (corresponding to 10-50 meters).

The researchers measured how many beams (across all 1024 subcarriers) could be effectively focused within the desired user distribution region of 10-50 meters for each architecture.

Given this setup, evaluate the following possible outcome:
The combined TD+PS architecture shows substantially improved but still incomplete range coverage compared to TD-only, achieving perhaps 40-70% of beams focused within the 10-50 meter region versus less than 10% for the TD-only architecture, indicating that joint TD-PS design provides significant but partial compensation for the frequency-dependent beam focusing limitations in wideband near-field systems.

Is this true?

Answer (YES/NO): NO